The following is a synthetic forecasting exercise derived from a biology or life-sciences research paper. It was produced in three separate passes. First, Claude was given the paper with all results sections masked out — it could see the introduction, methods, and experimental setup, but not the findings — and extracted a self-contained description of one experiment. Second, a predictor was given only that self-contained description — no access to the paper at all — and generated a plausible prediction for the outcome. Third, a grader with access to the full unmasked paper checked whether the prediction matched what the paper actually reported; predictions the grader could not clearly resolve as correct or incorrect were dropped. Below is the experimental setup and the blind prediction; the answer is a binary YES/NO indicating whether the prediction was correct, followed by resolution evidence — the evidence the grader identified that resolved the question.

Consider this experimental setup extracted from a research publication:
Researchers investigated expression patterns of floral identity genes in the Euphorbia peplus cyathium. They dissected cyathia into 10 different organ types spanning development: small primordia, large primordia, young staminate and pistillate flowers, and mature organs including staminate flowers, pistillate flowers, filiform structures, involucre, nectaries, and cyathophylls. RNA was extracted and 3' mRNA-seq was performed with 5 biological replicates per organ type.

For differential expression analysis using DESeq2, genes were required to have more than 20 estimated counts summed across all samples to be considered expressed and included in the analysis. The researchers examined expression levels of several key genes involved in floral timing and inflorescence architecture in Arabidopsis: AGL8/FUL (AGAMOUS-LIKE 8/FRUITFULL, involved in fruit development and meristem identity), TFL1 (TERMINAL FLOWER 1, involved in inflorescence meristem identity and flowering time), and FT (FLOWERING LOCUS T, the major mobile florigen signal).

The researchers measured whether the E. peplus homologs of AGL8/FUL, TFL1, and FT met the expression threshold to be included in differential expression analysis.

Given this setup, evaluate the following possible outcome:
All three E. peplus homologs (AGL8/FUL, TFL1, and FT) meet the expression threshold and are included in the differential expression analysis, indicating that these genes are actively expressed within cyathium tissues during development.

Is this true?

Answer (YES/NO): NO